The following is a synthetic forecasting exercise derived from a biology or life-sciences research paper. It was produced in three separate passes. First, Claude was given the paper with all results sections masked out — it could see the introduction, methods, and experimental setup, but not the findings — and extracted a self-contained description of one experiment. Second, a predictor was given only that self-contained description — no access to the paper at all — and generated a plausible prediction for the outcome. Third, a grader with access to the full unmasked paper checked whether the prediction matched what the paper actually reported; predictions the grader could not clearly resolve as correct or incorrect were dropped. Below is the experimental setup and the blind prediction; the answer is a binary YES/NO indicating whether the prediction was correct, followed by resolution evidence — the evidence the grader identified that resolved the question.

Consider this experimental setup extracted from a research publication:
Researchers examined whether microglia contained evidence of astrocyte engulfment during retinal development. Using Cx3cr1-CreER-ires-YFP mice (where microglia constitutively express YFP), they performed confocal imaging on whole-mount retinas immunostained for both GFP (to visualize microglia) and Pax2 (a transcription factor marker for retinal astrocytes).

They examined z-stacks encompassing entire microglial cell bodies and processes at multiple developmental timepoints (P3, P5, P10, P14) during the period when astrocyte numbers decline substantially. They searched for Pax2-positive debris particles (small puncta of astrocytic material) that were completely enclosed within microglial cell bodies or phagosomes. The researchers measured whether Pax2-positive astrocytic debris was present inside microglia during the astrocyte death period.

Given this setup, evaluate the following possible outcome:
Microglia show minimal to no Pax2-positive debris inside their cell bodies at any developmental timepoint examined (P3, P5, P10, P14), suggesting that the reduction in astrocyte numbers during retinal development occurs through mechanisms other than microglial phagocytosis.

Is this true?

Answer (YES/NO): NO